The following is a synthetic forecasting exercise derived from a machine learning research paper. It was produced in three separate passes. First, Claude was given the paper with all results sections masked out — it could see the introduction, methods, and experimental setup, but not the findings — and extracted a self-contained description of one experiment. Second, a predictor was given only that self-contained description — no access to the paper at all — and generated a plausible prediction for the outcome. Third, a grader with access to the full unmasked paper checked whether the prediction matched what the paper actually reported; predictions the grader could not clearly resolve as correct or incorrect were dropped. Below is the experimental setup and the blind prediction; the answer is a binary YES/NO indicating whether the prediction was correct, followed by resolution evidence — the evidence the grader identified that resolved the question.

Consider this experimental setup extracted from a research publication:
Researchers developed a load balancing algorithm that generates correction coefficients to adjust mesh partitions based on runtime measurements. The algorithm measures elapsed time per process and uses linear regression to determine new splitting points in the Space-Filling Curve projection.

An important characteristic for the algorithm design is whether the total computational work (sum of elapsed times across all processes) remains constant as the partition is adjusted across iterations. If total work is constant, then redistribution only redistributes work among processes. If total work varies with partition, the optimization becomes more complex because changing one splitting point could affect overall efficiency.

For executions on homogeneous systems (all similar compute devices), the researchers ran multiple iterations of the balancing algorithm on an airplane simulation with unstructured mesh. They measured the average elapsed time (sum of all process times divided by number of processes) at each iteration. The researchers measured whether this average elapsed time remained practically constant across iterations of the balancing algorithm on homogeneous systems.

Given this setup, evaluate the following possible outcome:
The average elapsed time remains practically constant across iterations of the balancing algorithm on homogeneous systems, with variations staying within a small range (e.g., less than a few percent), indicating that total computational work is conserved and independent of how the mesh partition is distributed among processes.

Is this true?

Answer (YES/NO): YES